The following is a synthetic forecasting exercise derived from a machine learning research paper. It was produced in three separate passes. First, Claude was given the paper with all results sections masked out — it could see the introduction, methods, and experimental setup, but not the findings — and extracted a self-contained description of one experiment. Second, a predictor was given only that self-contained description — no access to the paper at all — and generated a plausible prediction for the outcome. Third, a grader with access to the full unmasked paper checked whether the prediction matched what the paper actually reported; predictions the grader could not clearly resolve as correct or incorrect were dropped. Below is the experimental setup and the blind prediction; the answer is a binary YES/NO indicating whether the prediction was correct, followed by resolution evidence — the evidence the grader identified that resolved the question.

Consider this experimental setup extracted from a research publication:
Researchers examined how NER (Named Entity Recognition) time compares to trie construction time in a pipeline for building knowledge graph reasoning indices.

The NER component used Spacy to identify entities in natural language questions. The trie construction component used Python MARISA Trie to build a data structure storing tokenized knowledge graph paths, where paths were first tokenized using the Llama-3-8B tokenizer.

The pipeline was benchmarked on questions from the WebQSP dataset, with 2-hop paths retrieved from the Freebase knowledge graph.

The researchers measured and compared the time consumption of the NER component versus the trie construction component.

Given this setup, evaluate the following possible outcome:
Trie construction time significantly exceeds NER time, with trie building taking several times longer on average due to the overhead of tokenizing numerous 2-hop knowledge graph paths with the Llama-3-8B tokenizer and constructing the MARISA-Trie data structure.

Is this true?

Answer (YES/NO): YES